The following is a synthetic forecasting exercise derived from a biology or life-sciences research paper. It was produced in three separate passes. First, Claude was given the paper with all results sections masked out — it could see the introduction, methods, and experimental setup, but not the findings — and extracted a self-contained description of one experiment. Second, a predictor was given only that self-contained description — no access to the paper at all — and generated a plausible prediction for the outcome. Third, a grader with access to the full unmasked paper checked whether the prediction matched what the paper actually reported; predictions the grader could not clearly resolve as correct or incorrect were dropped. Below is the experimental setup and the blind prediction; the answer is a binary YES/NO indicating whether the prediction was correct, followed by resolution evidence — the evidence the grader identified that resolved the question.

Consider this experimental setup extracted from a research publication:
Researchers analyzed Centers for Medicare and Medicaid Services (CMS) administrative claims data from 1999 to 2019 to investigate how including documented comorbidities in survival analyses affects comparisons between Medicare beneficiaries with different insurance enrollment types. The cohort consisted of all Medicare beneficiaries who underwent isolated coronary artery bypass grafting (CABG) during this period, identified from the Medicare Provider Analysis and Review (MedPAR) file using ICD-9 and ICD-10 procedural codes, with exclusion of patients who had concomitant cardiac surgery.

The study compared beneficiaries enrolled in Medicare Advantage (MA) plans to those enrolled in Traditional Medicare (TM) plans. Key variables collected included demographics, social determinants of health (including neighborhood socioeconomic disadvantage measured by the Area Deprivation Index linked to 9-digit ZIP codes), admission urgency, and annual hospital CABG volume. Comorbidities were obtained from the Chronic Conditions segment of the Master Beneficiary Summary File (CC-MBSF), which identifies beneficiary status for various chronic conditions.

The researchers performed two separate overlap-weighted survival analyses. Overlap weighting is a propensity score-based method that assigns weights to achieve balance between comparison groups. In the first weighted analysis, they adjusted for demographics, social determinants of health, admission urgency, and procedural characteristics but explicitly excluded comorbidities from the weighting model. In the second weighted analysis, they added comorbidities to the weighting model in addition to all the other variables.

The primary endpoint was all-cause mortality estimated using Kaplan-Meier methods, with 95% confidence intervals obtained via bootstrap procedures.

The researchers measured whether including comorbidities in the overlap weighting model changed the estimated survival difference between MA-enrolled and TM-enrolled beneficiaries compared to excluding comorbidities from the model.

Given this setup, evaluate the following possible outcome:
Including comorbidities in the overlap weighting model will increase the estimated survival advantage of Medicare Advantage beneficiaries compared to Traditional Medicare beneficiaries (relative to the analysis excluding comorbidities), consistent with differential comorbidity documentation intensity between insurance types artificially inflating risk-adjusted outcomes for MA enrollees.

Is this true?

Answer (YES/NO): NO